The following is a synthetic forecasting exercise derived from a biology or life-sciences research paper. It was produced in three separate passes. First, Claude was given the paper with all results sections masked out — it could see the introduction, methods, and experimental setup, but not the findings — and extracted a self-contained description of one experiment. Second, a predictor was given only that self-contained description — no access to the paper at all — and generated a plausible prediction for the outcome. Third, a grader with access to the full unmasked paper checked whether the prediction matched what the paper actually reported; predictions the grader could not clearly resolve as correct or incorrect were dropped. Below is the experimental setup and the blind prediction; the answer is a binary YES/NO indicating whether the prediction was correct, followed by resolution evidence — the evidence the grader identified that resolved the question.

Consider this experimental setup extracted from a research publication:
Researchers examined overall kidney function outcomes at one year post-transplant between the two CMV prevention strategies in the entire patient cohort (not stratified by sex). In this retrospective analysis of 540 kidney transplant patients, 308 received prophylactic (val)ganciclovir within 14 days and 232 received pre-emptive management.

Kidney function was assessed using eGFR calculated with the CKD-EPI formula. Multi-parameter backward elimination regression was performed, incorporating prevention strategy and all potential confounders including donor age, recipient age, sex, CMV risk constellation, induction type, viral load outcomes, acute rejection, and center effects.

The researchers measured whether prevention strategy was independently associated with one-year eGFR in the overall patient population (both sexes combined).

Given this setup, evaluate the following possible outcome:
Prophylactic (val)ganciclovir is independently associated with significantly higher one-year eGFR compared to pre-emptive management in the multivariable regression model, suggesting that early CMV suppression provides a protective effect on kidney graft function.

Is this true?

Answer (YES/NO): NO